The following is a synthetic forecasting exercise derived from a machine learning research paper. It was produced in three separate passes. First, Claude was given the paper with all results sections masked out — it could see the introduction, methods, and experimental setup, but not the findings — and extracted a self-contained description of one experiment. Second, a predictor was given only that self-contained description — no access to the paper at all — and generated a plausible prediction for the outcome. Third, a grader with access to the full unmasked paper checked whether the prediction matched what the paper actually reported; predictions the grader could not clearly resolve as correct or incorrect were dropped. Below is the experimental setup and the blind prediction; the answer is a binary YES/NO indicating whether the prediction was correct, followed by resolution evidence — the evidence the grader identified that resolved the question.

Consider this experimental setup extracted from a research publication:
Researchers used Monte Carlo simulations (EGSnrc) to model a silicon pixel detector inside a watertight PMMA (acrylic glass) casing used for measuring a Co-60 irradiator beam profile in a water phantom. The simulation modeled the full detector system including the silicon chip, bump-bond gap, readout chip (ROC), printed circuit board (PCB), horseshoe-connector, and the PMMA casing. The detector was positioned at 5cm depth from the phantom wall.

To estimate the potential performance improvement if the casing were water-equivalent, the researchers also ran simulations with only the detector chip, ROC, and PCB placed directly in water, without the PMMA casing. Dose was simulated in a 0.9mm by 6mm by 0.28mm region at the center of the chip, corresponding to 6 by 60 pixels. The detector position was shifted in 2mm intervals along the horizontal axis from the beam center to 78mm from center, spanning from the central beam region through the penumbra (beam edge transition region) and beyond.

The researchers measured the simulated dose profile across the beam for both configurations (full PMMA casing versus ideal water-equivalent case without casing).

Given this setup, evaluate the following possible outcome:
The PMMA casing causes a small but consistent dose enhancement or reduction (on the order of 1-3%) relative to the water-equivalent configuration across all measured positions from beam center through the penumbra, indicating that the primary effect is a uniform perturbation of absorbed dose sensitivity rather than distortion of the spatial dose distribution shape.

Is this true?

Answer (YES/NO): NO